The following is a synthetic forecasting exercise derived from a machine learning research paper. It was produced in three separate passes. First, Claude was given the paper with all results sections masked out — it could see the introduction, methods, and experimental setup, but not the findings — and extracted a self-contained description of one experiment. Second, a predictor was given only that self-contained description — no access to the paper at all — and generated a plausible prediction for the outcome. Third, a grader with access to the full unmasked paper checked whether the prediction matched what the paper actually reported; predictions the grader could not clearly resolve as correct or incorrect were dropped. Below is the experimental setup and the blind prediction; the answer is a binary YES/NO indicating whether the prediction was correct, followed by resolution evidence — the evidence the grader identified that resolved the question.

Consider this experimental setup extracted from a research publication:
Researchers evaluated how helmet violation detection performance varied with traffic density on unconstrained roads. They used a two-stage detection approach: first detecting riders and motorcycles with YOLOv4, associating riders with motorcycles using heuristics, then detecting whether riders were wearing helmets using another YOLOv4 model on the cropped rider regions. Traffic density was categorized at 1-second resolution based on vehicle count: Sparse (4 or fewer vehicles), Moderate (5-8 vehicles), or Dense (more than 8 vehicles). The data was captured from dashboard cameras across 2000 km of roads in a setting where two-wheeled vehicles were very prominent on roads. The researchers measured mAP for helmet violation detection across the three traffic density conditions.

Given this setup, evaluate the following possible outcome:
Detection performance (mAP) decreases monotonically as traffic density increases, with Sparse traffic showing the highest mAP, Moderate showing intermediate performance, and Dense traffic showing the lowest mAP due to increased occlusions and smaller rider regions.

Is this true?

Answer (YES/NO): YES